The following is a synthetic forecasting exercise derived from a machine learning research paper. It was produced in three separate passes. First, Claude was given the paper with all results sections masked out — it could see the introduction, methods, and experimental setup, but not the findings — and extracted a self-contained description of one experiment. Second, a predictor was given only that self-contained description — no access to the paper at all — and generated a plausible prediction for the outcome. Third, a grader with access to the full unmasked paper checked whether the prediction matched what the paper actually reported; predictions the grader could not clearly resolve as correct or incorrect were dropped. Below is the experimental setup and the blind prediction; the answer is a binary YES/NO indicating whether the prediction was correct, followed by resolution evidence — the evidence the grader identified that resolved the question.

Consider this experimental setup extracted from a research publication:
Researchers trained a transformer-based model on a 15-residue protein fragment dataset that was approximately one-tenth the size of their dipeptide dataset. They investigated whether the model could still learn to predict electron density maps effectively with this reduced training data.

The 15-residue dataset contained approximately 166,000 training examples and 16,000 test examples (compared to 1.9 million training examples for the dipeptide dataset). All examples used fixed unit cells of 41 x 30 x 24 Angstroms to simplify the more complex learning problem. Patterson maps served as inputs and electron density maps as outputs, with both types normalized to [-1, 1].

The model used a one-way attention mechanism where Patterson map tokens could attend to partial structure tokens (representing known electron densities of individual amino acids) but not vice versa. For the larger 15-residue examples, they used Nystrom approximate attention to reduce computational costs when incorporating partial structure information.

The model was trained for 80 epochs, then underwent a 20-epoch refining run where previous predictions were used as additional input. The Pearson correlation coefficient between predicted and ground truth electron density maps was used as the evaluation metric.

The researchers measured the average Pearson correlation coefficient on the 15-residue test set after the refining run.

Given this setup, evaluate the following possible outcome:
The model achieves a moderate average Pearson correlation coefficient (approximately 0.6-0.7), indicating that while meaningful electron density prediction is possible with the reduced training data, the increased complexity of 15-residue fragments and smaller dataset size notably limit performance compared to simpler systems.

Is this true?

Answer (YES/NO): NO